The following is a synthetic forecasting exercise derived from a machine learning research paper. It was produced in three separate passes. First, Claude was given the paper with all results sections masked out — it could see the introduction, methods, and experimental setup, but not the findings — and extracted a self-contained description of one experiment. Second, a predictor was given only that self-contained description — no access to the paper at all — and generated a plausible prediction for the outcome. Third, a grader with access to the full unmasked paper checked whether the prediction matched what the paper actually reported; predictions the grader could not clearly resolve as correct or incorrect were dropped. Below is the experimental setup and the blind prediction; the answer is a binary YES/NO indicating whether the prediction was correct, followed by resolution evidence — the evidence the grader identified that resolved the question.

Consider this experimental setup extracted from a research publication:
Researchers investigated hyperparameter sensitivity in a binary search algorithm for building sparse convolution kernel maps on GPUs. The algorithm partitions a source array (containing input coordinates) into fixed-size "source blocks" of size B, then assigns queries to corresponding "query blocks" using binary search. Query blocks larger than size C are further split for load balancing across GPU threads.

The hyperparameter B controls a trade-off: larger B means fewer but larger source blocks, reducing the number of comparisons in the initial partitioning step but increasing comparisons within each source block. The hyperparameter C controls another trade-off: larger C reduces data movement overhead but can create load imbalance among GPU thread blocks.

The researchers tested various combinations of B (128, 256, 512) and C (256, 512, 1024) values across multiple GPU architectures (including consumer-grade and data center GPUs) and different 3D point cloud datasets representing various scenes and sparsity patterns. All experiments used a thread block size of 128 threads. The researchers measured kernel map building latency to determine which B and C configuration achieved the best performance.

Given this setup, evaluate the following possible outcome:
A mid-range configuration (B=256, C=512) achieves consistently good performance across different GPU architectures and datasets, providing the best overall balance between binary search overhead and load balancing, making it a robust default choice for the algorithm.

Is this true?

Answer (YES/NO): YES